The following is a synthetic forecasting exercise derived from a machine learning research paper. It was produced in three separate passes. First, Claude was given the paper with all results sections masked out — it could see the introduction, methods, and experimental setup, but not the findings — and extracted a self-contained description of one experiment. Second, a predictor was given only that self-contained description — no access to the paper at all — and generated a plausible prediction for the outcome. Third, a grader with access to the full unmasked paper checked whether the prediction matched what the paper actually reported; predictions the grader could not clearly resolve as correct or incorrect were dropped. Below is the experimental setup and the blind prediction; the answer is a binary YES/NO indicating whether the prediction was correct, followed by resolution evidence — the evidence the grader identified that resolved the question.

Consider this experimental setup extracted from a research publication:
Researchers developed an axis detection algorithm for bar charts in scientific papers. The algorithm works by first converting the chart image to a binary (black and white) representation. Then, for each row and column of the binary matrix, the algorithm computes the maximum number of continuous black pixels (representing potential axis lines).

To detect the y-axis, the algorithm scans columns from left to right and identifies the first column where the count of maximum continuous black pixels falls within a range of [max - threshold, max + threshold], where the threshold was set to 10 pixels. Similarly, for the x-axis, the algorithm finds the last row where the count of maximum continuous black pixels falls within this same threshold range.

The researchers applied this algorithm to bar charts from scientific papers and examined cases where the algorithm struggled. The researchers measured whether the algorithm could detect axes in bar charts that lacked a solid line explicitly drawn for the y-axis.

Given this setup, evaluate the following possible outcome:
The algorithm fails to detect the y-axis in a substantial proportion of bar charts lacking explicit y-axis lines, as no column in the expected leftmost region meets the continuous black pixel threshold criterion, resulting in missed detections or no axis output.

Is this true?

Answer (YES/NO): YES